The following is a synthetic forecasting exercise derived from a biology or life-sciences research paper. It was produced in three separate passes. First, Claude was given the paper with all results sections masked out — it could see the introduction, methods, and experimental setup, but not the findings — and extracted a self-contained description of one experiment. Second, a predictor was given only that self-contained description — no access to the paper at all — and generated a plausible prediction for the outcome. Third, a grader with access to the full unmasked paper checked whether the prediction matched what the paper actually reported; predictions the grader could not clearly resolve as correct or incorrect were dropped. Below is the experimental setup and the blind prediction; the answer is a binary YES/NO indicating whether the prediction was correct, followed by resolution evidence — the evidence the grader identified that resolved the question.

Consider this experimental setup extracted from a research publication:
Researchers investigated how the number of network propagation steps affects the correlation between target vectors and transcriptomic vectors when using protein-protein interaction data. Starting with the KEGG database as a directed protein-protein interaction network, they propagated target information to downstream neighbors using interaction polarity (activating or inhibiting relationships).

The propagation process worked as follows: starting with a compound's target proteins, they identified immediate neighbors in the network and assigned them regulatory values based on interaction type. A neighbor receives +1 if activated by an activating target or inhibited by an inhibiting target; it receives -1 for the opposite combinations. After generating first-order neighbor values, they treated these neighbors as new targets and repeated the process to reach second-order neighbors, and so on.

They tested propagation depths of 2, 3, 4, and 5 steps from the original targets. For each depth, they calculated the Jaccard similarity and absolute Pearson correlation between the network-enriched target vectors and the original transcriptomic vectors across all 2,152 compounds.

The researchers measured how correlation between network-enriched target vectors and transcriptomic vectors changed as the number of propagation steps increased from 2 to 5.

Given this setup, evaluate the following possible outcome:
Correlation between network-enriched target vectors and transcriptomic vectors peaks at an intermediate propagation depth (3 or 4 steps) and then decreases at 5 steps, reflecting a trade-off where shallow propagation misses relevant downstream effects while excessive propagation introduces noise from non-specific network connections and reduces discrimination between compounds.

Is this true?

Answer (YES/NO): NO